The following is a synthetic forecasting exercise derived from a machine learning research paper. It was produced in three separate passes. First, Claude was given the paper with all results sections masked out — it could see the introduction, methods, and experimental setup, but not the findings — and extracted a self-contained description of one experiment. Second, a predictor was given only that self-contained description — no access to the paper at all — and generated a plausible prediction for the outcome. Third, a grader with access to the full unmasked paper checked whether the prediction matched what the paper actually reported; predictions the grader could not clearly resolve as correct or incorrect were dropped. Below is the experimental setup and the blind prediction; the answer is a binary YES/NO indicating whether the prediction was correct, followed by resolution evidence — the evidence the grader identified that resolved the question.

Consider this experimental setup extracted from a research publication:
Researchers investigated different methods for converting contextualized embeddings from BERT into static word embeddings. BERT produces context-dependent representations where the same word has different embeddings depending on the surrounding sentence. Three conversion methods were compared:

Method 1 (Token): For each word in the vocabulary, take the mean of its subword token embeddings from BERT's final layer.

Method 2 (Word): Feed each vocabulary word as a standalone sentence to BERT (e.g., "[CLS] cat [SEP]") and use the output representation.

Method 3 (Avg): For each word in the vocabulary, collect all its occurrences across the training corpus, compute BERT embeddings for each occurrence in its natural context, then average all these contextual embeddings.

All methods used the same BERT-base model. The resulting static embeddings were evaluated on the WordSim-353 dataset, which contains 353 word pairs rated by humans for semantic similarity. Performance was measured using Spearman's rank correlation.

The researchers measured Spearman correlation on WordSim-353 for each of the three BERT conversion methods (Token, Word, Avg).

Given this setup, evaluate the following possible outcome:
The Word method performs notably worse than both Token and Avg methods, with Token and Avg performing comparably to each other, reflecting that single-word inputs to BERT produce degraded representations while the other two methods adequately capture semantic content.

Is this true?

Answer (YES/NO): YES